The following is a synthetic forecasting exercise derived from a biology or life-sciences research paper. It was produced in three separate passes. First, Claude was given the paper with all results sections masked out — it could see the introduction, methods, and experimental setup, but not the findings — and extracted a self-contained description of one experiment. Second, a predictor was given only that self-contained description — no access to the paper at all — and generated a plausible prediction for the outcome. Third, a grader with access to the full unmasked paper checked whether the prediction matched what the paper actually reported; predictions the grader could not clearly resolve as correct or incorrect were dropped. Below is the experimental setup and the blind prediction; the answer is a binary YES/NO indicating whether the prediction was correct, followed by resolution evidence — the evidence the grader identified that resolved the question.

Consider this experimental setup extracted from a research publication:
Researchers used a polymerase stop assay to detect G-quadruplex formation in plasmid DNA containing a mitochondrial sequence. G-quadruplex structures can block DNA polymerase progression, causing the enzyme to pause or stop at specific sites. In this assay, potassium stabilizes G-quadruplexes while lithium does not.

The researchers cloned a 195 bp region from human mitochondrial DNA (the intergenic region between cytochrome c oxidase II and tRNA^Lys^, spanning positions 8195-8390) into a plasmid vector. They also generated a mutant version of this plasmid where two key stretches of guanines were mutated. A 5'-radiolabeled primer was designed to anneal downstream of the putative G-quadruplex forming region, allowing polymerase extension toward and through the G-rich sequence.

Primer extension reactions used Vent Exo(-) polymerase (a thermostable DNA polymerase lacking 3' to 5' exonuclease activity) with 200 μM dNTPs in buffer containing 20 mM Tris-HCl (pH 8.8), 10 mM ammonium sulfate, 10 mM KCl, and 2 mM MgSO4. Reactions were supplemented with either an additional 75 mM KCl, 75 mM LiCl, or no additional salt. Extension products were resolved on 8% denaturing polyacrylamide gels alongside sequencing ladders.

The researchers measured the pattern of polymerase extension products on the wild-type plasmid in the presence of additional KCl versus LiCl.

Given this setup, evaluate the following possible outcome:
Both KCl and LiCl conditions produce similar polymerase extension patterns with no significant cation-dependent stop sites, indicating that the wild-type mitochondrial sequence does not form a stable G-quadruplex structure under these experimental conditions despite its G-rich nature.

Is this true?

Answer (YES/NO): NO